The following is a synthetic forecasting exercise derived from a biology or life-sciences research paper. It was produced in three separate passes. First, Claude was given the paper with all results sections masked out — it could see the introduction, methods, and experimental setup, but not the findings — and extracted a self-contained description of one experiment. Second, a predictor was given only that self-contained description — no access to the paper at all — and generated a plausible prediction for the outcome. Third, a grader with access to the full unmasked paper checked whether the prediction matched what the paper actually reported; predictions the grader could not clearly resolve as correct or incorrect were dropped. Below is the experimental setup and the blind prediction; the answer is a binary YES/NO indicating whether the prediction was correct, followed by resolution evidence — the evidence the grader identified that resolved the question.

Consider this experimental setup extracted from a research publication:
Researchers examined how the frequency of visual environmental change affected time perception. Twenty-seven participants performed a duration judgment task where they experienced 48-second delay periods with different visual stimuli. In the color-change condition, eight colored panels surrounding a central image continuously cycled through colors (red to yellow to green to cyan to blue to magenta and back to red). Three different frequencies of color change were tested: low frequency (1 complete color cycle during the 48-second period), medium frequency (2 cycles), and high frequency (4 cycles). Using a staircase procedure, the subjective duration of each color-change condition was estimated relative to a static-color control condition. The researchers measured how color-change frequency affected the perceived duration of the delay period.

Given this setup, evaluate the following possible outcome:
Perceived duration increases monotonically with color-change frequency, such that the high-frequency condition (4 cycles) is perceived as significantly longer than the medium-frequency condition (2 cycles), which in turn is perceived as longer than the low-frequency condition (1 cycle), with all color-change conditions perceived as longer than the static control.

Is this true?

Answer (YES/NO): NO